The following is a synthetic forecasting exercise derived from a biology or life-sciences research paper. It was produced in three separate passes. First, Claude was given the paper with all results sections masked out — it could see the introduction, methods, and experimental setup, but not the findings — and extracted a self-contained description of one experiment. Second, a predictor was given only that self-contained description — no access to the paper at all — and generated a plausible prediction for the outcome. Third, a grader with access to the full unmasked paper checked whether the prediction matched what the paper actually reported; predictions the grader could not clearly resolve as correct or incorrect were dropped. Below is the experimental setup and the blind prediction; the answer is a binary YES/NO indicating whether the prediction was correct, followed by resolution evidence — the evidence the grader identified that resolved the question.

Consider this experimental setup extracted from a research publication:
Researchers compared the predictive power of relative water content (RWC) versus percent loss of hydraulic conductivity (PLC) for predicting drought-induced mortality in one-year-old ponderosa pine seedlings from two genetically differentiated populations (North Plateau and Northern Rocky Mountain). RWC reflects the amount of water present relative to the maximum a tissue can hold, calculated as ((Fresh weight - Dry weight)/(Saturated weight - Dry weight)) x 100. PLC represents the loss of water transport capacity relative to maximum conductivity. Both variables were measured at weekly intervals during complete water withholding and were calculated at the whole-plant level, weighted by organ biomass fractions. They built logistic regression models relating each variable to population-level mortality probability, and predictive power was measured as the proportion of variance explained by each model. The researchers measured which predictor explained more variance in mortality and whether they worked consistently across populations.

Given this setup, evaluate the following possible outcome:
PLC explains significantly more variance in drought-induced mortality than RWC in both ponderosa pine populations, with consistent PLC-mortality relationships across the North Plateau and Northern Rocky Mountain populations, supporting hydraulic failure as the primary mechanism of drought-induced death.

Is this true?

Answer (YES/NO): NO